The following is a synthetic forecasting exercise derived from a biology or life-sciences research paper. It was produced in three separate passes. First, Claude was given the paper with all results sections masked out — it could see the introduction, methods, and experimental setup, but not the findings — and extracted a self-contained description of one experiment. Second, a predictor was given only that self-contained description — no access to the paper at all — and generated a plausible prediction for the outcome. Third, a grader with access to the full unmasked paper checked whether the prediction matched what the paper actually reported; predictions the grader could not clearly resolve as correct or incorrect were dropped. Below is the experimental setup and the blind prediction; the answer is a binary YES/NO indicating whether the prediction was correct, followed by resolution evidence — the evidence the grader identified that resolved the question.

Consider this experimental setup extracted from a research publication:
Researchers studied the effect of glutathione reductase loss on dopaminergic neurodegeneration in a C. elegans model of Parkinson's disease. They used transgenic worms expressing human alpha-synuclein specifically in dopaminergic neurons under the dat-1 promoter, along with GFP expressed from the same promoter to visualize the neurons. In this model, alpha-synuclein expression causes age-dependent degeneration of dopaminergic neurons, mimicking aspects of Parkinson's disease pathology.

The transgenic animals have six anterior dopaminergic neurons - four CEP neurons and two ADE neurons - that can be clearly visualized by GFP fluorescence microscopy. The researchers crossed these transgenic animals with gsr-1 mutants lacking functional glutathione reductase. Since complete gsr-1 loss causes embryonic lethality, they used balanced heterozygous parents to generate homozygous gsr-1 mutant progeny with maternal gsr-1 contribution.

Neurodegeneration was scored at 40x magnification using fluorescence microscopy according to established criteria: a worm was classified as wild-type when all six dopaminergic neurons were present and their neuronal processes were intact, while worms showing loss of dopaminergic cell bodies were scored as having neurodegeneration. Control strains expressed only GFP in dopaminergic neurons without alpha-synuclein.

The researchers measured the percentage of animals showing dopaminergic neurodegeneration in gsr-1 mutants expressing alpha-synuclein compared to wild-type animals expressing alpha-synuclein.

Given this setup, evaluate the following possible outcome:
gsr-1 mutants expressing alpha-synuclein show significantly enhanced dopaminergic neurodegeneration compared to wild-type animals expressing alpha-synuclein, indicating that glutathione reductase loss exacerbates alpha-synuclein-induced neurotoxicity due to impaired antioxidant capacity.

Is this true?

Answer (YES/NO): YES